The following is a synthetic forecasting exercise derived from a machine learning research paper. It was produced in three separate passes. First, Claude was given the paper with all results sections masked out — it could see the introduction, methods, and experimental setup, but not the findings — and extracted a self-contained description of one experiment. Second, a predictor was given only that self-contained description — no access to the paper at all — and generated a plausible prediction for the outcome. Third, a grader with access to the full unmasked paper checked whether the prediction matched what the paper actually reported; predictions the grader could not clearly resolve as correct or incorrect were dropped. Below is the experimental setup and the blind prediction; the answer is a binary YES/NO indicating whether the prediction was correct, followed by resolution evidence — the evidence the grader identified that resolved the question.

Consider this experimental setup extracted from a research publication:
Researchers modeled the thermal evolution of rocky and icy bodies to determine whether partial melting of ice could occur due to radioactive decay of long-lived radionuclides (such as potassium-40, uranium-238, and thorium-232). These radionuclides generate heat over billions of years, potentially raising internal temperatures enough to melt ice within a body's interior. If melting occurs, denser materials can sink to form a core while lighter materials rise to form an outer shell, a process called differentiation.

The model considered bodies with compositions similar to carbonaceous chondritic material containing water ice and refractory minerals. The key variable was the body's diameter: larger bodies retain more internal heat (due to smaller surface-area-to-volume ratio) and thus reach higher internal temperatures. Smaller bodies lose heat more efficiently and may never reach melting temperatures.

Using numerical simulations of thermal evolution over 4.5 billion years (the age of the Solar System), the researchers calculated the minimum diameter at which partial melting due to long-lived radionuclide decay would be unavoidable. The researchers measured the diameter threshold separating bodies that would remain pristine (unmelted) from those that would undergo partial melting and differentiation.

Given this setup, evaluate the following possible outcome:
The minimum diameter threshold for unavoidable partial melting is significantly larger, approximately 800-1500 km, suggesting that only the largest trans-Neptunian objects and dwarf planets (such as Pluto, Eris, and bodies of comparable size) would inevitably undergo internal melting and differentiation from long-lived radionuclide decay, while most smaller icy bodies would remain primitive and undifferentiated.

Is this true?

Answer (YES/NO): NO